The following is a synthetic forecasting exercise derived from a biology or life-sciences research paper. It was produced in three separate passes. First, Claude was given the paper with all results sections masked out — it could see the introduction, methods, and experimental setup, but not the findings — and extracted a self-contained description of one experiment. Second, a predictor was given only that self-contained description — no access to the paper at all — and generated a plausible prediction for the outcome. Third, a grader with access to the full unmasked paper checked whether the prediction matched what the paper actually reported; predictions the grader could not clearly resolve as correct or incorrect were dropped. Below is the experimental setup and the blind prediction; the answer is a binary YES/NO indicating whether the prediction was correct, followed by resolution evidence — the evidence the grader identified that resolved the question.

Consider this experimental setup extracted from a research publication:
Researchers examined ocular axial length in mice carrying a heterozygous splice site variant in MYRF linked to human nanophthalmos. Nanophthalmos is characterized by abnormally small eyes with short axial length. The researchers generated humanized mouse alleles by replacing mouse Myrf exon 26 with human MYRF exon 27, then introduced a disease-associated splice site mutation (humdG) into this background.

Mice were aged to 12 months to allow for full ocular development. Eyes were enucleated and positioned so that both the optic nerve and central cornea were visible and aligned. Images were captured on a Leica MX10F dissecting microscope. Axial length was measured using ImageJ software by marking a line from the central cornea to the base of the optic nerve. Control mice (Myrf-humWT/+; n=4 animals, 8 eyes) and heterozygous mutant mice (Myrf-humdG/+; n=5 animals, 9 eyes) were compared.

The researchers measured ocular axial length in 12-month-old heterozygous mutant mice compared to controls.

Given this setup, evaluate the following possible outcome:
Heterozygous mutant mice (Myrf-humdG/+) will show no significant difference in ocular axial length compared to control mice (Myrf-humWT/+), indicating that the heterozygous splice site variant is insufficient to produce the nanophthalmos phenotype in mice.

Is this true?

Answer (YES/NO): YES